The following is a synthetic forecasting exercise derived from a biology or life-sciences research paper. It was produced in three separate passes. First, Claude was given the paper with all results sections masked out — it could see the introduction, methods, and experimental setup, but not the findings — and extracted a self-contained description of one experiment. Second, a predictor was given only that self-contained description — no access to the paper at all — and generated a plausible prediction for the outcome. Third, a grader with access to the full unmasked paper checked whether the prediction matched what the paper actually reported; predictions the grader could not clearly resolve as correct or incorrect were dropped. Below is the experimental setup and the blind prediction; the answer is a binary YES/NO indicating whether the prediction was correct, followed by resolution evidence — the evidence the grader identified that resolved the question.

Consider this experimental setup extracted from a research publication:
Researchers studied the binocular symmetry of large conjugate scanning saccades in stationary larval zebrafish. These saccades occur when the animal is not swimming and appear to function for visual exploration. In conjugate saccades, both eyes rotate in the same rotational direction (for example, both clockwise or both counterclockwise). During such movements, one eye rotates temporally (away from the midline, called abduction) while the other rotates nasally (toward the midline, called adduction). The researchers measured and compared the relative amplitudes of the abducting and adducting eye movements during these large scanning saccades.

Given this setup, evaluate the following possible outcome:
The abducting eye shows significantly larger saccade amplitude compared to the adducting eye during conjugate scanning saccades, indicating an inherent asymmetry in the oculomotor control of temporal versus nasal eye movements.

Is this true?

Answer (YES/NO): YES